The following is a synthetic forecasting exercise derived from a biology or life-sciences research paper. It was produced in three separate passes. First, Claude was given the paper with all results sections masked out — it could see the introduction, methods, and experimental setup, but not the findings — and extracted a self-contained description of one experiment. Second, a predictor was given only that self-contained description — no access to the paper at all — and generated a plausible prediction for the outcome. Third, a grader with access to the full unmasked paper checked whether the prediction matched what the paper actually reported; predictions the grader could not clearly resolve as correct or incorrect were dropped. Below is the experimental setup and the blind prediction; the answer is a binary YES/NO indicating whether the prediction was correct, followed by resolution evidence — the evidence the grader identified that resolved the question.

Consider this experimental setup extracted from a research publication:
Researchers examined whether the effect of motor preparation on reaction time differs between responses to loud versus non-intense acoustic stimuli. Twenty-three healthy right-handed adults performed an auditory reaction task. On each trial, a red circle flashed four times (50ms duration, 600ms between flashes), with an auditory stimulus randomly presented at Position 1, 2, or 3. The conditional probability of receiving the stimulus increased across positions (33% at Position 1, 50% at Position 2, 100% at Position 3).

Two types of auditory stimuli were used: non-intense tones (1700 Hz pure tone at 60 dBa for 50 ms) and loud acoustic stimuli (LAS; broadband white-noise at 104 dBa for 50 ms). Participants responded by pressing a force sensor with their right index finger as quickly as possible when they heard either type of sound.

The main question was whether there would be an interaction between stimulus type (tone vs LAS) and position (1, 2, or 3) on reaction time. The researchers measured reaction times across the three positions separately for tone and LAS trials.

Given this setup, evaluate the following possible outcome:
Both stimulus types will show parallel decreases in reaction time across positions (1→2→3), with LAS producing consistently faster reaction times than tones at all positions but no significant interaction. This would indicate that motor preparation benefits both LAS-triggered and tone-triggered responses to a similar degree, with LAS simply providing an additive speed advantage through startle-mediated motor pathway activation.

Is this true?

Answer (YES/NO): NO